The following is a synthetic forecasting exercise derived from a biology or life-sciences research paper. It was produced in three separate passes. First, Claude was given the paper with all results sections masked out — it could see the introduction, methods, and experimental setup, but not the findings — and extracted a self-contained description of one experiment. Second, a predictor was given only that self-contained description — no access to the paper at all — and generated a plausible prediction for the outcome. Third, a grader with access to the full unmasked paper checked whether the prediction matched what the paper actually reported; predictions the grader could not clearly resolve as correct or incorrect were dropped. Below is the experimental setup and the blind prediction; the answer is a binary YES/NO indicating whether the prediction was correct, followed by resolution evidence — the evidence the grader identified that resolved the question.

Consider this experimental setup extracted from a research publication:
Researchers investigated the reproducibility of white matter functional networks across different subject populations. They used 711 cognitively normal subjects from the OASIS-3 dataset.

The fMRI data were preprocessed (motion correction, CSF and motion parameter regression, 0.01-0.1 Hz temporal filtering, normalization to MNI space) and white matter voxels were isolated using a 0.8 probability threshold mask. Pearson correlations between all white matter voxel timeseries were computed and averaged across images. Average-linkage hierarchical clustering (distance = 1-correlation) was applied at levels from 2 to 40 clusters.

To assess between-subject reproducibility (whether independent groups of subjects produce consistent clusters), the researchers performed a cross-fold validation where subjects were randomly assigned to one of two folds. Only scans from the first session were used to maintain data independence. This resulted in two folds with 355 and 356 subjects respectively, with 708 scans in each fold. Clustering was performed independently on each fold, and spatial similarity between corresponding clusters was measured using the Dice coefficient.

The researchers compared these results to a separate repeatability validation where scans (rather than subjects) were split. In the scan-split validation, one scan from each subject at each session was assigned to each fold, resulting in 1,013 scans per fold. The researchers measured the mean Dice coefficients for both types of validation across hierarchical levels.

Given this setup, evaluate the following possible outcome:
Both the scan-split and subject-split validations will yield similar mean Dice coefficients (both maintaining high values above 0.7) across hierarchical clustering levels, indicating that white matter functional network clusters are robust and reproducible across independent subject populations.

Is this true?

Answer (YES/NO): NO